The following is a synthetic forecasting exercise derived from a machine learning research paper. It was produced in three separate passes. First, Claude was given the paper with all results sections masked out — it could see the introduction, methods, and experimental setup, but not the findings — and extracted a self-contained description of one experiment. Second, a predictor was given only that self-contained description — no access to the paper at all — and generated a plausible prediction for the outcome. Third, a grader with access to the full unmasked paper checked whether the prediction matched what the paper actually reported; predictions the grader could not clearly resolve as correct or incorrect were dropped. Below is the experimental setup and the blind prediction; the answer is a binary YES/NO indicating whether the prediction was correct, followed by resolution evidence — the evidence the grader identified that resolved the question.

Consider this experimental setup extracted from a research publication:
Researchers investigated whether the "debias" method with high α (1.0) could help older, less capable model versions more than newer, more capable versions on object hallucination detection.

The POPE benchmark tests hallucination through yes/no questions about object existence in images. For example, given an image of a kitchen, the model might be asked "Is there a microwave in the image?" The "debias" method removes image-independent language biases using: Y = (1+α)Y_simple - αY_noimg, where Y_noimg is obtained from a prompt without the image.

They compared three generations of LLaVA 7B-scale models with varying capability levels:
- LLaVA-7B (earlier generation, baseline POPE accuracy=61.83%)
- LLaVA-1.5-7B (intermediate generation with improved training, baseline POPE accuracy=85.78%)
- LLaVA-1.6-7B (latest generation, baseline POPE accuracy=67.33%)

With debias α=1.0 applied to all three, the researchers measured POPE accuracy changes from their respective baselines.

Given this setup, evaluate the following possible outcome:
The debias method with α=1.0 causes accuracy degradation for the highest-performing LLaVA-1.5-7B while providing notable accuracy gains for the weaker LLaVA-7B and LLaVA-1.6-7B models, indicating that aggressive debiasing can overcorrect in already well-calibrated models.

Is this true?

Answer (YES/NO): YES